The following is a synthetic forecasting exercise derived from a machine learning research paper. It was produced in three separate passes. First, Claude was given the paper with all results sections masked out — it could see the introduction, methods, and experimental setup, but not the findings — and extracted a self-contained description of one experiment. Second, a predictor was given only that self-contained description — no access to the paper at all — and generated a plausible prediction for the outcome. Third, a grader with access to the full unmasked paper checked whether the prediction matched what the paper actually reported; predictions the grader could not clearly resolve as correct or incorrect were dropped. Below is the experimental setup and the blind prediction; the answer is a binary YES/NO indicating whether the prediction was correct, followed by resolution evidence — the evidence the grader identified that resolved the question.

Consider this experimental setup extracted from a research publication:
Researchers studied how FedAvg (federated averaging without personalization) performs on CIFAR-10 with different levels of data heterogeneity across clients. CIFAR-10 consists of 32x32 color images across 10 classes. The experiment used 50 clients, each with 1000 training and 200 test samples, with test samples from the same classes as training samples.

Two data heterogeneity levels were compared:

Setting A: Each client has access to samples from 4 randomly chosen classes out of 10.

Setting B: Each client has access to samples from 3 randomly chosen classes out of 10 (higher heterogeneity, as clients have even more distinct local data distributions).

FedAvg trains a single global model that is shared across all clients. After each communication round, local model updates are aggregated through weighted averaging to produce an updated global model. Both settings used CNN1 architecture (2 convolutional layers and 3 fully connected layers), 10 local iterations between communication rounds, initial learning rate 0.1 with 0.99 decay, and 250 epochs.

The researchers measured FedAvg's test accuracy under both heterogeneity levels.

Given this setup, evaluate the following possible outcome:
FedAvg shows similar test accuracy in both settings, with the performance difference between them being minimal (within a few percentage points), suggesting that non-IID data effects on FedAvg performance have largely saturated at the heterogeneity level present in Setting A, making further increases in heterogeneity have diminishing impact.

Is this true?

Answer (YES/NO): YES